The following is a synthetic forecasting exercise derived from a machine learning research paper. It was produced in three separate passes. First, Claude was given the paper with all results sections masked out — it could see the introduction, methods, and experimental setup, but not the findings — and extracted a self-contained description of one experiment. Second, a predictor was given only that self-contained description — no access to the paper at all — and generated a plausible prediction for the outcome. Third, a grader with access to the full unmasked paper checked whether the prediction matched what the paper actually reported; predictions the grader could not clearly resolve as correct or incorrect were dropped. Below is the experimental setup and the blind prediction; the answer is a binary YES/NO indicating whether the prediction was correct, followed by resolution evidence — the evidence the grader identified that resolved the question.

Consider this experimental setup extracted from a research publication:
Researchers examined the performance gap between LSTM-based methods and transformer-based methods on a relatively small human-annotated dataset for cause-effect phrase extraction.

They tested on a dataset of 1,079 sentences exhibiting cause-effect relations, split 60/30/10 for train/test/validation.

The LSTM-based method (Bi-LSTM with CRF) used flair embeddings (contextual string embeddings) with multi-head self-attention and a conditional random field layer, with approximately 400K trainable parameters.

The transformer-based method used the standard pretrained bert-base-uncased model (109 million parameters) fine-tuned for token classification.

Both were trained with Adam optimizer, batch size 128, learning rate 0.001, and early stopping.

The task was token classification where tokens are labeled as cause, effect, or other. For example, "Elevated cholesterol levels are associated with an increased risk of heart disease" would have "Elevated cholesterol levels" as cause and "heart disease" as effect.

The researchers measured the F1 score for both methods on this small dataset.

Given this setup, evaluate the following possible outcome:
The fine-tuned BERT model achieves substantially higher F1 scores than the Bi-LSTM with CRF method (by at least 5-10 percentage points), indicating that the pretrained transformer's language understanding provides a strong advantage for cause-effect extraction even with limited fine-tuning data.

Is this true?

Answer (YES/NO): YES